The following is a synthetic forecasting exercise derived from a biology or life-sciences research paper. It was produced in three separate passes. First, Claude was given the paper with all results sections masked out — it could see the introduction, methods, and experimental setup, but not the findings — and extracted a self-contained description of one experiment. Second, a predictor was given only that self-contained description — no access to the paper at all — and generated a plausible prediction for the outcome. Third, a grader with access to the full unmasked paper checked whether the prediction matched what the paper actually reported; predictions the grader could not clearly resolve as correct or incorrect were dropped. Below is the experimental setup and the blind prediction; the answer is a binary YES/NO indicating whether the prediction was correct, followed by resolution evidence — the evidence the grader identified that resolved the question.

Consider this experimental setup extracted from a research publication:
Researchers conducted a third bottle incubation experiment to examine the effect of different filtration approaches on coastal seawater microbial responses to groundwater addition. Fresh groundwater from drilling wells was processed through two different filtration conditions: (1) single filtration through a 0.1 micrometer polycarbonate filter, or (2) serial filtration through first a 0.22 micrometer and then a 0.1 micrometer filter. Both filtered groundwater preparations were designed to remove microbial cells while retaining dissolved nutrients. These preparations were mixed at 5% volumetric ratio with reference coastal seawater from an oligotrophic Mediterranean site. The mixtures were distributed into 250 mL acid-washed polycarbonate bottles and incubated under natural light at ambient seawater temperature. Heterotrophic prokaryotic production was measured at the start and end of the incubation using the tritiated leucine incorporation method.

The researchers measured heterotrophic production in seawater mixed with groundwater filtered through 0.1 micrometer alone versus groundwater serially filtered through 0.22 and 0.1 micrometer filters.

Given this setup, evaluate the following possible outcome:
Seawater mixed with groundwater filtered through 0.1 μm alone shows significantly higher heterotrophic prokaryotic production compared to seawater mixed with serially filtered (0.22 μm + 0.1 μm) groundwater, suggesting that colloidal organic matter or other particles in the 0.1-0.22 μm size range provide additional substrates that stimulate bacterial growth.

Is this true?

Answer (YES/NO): NO